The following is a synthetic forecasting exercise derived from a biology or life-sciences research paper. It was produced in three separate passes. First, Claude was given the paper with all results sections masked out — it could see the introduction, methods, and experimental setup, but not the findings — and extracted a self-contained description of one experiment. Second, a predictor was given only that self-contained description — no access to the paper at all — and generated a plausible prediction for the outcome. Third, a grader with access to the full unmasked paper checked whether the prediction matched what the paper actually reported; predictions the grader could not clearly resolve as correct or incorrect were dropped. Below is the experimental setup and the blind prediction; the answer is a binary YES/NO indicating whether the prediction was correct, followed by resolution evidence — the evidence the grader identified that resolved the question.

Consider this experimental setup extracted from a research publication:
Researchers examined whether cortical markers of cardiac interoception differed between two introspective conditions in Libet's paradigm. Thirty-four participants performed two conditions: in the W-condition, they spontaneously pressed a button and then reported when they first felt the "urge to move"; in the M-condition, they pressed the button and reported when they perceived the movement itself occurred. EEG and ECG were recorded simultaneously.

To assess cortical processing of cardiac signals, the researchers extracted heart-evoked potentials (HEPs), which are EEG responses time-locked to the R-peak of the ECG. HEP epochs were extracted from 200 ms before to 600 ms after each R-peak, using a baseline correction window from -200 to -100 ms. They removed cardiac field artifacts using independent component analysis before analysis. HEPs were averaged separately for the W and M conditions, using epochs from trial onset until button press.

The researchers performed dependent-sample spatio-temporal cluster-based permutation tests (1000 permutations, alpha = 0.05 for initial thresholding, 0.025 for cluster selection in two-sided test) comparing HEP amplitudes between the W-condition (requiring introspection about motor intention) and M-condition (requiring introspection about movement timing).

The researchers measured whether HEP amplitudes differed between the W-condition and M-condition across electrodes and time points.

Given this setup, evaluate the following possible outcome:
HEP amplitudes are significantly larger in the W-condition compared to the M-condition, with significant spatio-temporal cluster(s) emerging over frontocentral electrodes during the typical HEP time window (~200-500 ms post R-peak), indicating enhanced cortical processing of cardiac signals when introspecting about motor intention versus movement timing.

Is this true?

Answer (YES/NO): NO